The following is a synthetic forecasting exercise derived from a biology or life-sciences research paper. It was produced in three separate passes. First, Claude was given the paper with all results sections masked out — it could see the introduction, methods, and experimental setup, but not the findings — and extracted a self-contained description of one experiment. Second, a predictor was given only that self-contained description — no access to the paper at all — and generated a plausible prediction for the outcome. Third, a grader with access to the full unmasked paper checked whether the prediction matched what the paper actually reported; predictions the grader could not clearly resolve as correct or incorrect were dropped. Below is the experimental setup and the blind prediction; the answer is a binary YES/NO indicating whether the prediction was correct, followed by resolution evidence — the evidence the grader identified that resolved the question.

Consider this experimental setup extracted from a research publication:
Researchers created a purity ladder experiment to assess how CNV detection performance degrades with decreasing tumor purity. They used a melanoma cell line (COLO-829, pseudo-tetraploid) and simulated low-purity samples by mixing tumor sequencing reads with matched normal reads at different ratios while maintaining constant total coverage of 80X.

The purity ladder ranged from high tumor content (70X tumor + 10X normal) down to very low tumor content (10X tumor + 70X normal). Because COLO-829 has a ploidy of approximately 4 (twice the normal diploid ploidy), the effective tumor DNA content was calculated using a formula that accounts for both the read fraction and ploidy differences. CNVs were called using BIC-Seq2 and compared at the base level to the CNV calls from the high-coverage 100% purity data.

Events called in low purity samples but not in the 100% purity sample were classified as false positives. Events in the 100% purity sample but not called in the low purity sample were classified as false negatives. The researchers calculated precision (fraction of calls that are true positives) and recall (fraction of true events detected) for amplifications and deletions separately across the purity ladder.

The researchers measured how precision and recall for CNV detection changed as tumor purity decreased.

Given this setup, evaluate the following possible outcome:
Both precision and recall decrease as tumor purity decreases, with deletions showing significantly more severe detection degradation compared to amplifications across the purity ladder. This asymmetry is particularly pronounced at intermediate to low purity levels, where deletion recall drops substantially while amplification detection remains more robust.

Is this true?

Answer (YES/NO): NO